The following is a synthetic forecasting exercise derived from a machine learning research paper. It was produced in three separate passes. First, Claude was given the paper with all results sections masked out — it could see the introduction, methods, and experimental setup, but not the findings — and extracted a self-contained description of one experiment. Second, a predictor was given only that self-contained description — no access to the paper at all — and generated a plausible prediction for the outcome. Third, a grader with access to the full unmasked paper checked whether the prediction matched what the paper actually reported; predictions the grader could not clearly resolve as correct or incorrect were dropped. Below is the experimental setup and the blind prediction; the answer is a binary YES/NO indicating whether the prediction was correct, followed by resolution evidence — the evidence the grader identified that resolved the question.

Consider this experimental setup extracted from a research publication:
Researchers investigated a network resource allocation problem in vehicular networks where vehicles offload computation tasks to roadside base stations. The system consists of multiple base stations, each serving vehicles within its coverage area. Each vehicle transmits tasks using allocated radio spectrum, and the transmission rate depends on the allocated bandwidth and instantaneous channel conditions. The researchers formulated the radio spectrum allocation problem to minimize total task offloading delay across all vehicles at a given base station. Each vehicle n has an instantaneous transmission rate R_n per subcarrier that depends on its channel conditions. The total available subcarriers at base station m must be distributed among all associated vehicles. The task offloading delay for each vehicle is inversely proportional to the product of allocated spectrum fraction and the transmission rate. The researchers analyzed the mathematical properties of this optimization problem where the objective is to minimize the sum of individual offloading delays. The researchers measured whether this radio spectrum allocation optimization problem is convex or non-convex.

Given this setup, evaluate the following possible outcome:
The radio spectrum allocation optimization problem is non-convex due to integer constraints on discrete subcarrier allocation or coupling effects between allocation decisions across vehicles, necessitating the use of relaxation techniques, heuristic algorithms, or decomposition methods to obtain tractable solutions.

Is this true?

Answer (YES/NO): NO